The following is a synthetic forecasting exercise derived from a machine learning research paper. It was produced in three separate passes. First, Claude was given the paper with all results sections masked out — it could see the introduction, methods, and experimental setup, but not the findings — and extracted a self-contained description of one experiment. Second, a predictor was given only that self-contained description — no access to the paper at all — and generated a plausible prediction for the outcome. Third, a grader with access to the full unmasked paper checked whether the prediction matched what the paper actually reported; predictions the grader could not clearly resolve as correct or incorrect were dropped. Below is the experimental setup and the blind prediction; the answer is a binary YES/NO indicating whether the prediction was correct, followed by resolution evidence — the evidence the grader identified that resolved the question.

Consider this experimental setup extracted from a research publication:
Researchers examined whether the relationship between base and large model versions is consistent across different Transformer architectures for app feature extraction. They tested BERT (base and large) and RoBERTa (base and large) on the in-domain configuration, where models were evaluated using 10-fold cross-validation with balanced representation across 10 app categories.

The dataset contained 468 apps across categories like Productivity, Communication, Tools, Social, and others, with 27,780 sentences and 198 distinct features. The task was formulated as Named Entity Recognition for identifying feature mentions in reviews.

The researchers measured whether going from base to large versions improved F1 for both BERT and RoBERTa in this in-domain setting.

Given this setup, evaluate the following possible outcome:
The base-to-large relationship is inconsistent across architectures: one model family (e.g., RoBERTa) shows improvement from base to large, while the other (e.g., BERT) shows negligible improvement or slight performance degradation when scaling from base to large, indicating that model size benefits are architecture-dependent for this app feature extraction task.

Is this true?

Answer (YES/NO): NO